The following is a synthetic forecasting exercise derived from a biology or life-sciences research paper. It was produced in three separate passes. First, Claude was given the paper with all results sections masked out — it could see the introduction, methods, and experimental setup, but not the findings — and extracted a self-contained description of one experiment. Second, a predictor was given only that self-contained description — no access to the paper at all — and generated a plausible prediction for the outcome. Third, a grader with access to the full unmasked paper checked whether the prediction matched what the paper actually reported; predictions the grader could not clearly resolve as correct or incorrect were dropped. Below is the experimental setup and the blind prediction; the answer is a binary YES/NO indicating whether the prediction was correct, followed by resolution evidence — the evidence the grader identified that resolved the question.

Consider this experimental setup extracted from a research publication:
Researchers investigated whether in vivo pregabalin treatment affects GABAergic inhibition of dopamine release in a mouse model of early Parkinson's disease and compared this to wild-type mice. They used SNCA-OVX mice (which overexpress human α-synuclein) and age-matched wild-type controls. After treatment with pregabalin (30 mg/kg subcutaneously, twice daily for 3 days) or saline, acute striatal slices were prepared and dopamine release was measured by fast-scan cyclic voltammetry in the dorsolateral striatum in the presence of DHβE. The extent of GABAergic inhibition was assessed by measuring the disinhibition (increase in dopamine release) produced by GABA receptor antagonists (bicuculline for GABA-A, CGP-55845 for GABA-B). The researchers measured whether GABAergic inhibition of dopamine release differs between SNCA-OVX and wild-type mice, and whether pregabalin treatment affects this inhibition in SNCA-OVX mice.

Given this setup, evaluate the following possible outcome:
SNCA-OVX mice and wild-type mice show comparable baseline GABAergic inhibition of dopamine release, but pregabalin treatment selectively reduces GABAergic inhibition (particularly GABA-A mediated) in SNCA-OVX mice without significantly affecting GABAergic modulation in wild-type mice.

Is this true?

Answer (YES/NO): NO